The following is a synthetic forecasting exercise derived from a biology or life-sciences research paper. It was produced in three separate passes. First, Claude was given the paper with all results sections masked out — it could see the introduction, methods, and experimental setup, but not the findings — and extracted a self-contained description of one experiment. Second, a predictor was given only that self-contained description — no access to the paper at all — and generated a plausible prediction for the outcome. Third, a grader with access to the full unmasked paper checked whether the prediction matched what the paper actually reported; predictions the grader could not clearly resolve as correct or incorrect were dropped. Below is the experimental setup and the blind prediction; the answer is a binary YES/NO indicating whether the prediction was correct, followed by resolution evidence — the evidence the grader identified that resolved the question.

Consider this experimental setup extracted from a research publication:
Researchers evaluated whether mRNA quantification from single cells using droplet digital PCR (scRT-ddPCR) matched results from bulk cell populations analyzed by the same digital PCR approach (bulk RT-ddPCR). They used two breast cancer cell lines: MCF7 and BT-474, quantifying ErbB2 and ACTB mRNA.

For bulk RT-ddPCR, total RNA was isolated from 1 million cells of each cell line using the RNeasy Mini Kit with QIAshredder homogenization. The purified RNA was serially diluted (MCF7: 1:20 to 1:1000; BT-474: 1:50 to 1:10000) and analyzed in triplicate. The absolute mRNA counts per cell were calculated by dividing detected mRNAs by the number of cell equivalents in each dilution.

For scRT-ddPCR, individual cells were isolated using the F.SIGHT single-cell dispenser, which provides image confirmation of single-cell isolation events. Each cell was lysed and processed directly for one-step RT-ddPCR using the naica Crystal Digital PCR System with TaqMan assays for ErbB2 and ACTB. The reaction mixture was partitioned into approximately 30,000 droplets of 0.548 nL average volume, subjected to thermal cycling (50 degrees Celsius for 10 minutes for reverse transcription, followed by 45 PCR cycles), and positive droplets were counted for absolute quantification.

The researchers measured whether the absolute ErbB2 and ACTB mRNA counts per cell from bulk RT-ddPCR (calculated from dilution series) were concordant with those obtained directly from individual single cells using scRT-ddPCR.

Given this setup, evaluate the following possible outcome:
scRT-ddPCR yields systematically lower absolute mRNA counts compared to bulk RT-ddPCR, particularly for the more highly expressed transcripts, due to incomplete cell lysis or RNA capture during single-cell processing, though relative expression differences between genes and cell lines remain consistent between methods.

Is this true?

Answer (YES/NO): NO